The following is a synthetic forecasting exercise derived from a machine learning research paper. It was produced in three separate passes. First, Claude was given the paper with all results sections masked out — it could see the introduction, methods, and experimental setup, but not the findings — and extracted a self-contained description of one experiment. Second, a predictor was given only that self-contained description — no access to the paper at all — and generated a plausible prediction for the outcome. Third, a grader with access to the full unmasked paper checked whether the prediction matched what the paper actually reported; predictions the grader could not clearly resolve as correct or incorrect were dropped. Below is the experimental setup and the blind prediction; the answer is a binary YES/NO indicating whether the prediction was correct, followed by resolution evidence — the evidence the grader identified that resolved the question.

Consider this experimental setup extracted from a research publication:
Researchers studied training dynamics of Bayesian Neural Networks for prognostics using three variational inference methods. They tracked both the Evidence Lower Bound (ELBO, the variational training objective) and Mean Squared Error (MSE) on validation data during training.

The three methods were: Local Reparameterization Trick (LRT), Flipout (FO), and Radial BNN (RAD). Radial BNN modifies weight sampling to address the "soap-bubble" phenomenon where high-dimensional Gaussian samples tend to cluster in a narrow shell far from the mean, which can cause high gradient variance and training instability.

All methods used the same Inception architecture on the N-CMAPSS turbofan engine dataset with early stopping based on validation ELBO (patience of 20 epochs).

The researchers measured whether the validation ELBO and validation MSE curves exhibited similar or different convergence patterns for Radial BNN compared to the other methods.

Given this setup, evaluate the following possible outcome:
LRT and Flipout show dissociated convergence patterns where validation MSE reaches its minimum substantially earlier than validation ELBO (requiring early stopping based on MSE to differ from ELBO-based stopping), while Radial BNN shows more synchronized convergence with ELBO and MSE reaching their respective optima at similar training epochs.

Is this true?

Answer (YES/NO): NO